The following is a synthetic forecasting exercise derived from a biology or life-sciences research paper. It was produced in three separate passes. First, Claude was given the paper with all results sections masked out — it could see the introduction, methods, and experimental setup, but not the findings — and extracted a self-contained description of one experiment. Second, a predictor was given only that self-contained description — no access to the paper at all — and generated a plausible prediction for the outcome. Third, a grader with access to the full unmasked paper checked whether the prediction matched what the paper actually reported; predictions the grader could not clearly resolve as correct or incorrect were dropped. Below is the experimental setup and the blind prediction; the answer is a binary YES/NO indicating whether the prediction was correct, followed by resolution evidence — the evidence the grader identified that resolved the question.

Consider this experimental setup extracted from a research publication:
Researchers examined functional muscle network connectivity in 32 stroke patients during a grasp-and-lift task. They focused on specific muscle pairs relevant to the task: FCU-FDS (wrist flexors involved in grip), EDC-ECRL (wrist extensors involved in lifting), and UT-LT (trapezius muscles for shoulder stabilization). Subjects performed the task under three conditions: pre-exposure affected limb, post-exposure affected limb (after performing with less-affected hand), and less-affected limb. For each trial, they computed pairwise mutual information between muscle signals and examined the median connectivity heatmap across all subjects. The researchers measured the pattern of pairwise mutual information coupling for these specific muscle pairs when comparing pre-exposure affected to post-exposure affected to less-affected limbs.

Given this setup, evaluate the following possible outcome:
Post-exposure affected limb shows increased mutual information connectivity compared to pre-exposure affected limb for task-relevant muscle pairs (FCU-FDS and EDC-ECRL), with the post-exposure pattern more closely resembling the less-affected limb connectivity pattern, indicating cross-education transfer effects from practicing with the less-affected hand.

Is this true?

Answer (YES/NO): YES